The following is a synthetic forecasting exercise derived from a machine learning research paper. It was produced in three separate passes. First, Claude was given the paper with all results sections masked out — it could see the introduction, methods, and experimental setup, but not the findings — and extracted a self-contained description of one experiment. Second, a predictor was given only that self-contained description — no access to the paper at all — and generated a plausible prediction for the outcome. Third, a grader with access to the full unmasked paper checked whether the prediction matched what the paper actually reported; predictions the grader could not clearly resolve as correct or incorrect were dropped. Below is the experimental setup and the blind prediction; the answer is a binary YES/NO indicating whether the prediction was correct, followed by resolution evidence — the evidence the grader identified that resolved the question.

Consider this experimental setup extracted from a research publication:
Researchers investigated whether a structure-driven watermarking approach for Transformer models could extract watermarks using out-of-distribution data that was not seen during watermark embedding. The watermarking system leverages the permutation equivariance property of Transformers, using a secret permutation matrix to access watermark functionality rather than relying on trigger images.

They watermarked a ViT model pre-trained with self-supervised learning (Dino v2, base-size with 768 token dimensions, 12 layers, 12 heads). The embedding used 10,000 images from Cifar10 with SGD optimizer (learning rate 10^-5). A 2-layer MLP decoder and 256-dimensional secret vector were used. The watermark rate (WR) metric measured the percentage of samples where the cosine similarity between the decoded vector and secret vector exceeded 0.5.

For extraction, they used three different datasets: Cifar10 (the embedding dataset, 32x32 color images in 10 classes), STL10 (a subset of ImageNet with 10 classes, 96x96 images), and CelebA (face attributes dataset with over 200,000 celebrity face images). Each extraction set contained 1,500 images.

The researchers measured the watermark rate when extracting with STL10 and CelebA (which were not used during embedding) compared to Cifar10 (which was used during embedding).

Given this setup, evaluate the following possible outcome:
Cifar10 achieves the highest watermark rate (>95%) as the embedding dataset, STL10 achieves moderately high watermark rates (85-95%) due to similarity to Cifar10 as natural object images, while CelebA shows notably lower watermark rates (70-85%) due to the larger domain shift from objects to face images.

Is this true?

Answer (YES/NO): NO